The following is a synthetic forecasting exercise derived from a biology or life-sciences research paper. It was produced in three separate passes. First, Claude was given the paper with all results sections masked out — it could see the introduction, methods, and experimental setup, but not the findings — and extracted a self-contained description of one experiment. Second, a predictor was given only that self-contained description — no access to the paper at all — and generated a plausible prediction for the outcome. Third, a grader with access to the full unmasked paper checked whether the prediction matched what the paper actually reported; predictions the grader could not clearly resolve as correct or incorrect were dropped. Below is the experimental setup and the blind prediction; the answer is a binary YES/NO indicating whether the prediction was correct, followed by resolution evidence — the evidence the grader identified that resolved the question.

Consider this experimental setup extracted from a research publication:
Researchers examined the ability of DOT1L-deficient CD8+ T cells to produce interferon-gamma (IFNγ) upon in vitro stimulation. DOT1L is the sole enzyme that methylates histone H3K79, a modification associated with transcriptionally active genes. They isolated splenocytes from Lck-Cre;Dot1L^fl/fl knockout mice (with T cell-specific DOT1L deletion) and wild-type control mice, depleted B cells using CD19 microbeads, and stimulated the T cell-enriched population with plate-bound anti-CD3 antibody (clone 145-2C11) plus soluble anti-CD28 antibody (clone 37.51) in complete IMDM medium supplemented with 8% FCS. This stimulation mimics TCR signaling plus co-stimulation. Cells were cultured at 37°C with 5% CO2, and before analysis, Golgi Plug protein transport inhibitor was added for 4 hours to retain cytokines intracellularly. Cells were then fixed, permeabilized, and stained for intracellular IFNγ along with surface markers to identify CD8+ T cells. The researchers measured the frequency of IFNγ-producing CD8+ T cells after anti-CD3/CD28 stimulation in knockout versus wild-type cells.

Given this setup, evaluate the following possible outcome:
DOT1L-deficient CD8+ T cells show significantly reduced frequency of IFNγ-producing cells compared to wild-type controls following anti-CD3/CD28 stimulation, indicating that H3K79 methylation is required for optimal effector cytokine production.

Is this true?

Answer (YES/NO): YES